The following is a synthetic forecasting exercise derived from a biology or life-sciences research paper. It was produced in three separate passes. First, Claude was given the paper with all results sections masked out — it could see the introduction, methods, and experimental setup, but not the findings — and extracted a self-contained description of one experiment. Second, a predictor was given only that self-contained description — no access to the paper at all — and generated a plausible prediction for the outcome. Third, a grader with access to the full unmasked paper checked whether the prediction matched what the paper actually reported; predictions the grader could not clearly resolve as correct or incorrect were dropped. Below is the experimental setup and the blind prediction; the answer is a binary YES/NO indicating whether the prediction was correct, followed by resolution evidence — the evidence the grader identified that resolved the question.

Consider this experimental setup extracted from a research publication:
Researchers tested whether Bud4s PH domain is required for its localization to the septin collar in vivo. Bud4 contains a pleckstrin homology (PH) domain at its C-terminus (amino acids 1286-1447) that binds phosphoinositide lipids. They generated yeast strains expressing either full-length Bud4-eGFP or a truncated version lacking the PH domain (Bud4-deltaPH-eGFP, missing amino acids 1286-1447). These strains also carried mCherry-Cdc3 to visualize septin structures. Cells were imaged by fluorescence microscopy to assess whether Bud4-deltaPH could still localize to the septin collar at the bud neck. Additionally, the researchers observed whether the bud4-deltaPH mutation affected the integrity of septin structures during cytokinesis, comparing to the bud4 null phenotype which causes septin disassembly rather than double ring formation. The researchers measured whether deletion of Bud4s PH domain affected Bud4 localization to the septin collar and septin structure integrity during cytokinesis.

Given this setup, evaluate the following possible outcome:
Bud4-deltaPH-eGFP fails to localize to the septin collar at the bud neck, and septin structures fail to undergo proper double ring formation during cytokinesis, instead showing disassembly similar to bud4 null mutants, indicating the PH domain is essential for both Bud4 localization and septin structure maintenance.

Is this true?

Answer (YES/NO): NO